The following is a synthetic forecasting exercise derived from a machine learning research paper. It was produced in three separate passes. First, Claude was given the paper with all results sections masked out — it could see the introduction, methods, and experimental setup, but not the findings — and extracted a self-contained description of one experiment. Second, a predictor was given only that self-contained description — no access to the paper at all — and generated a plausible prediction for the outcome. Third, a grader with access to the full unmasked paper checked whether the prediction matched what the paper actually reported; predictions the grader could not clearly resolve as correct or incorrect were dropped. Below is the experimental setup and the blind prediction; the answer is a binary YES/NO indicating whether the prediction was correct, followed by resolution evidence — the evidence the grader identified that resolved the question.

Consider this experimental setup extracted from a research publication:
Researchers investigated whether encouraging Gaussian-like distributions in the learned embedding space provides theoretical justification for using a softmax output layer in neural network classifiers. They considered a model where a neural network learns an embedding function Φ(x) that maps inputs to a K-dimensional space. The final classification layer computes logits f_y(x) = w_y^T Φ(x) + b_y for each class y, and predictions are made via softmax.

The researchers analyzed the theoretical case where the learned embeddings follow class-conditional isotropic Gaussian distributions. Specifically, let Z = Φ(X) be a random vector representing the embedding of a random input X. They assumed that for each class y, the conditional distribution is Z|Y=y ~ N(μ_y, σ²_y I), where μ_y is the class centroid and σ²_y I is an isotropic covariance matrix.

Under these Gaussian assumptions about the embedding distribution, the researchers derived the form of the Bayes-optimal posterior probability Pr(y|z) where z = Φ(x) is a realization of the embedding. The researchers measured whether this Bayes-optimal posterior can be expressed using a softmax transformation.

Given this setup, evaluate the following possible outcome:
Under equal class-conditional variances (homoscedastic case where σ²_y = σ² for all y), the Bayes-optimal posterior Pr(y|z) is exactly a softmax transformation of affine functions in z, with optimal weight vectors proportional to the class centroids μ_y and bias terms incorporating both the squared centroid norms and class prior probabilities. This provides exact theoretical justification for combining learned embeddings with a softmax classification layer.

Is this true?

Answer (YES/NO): YES